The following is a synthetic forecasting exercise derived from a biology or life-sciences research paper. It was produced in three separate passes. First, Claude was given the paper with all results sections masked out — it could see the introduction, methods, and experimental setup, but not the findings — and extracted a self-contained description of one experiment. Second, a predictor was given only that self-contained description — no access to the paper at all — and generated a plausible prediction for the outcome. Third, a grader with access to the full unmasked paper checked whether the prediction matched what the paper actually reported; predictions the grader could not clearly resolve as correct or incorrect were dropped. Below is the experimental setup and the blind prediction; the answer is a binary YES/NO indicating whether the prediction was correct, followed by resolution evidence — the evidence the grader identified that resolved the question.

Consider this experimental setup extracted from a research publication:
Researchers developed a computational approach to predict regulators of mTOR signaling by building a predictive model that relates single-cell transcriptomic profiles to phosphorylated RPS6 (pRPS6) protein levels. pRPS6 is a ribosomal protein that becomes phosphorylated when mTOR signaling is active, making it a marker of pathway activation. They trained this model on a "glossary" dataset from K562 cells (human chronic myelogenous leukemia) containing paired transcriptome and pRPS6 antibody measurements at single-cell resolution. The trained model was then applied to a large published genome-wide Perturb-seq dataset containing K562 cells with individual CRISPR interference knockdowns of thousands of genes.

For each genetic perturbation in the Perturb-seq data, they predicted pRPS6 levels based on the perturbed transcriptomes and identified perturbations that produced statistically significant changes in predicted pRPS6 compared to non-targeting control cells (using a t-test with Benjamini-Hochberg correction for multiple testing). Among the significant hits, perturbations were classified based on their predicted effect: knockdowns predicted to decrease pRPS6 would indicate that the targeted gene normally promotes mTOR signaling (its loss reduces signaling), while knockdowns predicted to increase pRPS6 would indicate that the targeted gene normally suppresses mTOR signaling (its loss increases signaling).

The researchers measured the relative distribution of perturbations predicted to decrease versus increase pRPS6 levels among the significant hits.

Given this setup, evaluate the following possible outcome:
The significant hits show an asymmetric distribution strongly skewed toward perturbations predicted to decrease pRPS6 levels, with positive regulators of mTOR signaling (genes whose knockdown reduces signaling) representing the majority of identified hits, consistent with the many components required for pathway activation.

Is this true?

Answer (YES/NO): YES